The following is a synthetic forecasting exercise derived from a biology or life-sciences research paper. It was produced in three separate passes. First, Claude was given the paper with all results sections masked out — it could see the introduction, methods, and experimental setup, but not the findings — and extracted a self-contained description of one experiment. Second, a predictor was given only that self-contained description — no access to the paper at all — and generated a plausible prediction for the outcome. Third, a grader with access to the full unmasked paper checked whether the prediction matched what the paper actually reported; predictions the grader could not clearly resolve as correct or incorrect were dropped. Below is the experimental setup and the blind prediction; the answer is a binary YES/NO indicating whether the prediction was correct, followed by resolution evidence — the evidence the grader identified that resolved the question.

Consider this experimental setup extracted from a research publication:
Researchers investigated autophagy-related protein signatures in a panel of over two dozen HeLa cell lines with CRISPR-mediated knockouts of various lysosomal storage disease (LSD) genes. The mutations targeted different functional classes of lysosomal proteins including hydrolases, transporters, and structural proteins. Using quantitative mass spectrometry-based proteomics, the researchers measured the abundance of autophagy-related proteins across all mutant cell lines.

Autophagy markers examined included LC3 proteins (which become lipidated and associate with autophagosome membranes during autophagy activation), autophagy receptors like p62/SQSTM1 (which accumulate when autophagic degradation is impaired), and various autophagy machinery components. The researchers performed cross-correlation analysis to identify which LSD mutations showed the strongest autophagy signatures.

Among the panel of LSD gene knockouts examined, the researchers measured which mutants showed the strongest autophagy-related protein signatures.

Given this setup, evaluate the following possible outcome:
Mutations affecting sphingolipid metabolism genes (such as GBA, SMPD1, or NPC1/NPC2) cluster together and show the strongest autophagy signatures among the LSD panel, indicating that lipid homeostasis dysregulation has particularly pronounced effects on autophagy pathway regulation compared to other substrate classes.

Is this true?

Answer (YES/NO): NO